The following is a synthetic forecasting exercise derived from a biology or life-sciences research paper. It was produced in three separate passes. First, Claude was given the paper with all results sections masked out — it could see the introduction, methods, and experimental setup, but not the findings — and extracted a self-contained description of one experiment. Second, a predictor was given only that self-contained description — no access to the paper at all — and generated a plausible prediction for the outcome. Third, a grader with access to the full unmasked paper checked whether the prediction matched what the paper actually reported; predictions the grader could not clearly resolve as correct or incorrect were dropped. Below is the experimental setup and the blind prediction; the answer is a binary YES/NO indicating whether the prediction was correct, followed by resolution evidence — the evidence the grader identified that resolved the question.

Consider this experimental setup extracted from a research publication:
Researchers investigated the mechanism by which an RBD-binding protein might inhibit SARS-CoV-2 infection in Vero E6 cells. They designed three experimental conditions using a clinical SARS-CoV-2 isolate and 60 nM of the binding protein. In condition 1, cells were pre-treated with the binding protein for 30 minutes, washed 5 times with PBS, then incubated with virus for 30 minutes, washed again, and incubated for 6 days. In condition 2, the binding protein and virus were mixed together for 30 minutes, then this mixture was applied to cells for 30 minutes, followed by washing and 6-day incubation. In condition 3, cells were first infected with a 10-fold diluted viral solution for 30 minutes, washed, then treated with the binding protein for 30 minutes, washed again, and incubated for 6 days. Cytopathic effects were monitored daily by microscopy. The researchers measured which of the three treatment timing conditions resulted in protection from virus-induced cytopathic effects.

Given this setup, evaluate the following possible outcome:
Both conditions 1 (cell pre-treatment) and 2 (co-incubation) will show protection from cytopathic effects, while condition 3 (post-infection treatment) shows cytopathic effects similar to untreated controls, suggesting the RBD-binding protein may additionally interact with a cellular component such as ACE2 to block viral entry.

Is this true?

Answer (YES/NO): NO